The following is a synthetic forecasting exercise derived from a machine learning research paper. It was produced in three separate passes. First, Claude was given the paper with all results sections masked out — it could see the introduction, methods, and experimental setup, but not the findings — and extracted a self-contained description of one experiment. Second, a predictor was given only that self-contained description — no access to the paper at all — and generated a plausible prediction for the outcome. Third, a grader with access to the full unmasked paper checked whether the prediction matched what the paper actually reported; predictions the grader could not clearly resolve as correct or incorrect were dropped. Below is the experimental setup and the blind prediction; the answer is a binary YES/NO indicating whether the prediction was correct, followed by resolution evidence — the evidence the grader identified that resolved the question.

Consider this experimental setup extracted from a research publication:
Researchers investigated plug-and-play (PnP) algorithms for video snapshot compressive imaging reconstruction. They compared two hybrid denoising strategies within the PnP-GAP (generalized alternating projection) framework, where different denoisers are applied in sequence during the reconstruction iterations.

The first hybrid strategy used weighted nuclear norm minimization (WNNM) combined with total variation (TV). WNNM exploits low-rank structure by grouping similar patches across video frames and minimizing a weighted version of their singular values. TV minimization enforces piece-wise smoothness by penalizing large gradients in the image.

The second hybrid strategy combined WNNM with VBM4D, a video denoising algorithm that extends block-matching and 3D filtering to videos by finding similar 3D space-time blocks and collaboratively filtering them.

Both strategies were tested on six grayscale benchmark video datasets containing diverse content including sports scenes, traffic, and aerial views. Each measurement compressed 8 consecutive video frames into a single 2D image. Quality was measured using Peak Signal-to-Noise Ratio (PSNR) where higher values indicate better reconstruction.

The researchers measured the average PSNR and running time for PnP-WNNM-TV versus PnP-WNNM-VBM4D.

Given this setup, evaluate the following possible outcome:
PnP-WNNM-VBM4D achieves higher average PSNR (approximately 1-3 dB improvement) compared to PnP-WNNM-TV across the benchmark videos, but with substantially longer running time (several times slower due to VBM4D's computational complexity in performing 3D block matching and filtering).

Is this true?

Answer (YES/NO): NO